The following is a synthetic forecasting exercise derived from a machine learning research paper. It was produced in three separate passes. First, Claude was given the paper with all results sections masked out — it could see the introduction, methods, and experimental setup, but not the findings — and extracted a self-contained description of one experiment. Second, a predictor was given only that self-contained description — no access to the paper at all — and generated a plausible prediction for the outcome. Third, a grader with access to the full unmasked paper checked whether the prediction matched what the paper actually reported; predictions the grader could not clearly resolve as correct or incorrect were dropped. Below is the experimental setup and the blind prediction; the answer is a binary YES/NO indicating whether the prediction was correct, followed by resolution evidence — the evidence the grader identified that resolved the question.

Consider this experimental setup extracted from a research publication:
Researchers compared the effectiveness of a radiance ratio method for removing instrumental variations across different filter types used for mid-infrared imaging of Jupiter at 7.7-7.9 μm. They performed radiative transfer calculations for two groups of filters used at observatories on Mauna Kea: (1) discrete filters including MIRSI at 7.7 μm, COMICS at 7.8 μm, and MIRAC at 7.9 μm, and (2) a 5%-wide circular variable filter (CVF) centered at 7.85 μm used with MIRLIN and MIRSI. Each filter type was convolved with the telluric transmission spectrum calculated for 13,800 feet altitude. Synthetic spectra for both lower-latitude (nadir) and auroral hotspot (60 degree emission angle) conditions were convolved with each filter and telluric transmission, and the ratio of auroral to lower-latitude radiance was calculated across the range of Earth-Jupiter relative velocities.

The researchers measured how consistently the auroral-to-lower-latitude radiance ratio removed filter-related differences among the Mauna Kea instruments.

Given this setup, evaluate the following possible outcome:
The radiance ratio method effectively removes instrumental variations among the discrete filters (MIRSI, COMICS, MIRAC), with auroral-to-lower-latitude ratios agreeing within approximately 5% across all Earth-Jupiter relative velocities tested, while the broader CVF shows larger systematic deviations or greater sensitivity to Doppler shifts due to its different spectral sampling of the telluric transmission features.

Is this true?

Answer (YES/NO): NO